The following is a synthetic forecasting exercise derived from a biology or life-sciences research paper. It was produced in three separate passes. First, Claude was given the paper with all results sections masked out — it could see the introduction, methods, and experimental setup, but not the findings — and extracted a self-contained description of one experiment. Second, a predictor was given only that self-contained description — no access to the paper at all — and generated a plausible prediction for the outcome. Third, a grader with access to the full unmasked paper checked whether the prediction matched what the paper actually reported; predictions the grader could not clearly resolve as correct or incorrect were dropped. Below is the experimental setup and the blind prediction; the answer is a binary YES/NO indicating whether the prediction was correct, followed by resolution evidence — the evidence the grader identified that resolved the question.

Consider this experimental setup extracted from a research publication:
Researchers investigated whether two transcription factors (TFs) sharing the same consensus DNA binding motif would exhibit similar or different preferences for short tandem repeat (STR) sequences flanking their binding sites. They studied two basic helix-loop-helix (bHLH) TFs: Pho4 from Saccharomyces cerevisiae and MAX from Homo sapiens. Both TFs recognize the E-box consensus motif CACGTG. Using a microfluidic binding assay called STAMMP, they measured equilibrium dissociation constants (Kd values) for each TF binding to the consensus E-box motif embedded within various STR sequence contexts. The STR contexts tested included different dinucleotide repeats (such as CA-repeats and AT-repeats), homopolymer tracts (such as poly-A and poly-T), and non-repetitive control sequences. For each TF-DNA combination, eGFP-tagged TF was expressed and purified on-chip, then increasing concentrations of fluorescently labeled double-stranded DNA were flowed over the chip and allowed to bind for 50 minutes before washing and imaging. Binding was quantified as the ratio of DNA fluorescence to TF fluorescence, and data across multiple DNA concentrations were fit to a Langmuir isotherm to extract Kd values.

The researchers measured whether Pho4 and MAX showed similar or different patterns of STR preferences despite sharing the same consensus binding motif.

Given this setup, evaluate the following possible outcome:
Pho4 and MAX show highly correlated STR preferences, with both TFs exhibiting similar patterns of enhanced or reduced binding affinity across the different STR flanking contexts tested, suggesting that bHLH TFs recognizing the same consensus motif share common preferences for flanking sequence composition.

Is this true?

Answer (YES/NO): NO